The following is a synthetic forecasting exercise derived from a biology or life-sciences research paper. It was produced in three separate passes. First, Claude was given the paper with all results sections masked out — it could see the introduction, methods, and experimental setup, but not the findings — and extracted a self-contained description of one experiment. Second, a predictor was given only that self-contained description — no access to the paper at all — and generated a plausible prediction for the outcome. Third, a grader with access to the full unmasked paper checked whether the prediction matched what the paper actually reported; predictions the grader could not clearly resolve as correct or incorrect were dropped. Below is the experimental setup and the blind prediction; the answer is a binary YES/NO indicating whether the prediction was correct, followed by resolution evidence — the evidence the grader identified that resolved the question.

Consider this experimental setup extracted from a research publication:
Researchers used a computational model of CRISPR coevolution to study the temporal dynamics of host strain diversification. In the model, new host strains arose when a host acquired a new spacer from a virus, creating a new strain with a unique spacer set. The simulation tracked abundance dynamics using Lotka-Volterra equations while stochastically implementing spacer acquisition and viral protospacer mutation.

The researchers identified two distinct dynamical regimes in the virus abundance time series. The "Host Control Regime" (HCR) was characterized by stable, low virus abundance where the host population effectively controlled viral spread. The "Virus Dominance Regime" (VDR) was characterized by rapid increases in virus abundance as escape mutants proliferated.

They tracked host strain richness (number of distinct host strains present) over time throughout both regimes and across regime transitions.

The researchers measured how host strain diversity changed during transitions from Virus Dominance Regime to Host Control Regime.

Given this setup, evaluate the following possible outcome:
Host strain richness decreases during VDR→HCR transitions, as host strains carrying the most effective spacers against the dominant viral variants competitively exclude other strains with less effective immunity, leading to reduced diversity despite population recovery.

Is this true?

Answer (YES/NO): NO